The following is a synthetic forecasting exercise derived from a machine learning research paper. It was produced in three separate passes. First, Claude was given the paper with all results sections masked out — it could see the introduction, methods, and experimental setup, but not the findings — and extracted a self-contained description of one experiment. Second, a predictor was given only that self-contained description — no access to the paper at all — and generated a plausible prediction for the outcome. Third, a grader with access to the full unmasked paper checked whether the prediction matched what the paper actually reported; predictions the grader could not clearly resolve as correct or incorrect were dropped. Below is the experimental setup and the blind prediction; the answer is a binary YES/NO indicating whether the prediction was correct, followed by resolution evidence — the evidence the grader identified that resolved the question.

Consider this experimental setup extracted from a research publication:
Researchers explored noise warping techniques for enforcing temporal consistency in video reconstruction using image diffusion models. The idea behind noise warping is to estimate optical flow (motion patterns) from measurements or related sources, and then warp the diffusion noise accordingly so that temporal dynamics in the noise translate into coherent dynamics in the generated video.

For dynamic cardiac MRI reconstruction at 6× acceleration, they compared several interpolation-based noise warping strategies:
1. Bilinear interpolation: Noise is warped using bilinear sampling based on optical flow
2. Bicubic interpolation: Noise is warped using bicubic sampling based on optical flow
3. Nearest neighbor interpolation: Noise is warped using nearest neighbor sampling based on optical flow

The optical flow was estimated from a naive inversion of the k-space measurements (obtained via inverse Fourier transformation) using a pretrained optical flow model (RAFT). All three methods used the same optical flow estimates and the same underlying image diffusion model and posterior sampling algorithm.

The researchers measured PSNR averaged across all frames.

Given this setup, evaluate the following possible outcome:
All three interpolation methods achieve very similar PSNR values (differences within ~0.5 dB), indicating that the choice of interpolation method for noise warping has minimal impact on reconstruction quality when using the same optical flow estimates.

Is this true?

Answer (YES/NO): YES